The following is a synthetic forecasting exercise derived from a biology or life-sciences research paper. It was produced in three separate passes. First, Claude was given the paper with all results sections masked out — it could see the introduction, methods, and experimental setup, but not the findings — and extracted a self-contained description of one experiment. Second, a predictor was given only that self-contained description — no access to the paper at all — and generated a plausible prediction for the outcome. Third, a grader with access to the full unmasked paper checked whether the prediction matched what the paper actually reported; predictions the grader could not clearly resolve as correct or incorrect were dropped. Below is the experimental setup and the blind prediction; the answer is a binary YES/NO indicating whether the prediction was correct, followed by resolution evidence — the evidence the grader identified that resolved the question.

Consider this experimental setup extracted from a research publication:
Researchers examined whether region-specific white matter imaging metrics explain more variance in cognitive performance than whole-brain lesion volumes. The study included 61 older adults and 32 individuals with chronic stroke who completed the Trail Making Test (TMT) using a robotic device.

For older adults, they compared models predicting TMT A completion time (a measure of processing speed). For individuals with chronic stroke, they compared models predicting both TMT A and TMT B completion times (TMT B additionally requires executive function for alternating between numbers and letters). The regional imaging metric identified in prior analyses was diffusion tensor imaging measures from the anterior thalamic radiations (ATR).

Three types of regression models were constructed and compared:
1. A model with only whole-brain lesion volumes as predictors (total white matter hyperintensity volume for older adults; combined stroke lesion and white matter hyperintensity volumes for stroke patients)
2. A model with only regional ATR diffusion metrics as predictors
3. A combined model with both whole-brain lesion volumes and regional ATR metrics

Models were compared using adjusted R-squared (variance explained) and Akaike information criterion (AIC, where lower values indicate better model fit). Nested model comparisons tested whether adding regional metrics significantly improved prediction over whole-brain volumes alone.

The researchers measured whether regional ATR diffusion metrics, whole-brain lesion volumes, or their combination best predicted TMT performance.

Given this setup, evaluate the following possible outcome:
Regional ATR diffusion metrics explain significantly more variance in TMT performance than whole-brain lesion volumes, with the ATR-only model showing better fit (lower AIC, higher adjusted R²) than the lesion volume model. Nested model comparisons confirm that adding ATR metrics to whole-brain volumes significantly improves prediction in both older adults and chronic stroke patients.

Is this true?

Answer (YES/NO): YES